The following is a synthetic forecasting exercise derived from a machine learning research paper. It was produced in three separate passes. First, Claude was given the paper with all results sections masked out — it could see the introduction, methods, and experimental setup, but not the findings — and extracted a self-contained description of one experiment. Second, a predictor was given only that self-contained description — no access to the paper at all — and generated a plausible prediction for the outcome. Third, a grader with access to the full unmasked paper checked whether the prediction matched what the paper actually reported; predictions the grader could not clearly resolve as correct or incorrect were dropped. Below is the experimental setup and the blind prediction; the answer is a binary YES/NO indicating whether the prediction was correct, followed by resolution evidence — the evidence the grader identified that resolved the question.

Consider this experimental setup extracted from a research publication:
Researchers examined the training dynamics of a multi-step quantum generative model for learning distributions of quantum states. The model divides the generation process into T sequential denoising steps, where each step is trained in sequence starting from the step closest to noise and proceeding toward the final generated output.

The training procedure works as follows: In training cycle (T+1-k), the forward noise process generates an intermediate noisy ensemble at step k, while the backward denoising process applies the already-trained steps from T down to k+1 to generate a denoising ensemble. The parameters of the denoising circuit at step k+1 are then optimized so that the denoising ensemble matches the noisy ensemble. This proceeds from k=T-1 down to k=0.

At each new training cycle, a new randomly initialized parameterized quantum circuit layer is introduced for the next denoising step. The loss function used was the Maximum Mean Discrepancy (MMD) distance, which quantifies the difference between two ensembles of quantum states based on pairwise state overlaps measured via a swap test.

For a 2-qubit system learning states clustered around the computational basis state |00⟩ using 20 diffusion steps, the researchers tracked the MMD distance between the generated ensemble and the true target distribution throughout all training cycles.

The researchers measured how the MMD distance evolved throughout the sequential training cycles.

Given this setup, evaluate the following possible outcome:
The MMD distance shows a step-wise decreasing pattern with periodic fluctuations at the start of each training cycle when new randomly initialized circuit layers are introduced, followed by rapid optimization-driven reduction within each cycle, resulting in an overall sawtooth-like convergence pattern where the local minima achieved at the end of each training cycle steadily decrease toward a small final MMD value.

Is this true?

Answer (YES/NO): YES